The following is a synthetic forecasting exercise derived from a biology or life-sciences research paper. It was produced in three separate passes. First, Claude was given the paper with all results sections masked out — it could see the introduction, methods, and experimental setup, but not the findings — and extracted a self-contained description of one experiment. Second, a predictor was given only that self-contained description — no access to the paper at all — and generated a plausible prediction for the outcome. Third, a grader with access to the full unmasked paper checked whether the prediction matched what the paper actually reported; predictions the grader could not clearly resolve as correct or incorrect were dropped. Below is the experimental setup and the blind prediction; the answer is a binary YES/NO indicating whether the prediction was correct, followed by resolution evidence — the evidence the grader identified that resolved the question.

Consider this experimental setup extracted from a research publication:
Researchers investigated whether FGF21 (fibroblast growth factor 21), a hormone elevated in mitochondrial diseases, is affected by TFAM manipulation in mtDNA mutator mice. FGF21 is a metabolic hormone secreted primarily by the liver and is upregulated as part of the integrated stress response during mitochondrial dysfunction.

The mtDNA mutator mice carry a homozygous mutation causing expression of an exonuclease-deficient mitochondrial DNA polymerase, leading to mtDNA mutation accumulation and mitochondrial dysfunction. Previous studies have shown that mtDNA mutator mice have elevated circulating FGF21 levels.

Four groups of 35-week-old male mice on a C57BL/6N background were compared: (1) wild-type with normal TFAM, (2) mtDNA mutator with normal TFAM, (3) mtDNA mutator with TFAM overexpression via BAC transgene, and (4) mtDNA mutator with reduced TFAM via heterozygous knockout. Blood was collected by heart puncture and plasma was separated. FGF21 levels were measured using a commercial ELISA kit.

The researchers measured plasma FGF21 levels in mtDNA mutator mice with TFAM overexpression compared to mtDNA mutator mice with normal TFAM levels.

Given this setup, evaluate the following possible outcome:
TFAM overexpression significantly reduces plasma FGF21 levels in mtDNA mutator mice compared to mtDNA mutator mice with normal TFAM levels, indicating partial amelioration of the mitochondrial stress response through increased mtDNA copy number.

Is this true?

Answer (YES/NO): NO